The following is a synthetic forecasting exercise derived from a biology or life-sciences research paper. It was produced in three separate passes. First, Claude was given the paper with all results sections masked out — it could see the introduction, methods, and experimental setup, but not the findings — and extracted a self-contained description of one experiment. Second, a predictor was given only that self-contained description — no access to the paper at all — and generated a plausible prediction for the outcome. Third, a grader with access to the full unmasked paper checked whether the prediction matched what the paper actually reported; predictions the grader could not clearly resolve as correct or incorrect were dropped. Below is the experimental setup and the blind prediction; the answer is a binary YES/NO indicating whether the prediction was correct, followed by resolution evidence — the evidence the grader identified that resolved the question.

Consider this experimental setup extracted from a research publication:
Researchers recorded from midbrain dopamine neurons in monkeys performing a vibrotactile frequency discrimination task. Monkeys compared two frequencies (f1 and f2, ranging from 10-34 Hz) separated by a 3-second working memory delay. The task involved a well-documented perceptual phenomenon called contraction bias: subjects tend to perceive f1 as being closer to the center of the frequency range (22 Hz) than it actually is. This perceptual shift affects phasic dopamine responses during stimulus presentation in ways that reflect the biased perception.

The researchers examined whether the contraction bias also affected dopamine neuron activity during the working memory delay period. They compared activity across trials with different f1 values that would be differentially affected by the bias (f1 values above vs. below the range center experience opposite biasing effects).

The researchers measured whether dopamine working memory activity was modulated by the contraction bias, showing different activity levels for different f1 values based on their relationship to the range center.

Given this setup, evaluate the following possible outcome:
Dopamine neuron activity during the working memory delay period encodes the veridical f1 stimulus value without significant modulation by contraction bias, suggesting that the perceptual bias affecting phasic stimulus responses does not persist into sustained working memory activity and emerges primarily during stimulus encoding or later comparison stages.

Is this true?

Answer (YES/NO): NO